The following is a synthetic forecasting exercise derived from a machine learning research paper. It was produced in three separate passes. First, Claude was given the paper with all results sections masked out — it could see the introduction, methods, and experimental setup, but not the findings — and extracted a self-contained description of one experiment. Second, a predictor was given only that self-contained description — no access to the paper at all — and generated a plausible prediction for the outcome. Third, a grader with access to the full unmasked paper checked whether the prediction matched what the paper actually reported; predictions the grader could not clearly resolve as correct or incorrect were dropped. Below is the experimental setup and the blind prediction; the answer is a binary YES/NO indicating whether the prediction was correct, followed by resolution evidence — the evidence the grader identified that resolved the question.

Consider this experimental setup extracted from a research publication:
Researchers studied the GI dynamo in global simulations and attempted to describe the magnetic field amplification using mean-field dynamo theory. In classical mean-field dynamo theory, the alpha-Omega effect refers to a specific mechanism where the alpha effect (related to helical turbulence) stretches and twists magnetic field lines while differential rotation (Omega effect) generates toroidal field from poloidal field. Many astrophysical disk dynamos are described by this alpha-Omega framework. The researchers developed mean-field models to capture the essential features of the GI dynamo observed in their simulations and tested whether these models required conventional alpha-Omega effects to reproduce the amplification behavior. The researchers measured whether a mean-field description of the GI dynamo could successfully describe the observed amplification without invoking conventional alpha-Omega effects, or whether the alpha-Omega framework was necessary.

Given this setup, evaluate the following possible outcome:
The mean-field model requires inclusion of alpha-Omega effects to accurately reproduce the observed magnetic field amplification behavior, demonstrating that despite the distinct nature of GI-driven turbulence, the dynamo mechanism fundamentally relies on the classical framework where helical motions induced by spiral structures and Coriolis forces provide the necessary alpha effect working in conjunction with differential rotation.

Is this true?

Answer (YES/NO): NO